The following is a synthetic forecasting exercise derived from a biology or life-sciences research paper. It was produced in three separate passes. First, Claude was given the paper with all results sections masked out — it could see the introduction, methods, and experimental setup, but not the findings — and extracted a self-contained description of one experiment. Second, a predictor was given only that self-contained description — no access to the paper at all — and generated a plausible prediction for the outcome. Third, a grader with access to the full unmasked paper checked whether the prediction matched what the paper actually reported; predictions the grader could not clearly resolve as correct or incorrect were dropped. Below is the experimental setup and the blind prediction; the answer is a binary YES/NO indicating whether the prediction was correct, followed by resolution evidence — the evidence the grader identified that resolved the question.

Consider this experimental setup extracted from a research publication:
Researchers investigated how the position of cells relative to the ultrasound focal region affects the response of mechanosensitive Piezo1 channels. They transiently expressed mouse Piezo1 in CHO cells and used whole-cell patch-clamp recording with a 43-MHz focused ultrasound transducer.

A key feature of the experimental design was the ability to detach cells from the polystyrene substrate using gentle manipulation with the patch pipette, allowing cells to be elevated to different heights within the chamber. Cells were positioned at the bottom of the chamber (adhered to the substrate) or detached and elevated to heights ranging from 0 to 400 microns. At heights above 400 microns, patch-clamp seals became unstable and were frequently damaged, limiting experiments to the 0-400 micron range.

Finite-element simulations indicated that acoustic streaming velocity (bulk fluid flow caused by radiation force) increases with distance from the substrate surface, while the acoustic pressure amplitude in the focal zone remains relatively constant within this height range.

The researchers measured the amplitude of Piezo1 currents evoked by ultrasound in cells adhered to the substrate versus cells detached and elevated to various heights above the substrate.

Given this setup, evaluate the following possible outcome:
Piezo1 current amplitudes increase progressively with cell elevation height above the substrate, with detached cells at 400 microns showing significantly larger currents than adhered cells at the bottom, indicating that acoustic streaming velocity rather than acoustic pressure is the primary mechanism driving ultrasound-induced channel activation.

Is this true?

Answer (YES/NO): YES